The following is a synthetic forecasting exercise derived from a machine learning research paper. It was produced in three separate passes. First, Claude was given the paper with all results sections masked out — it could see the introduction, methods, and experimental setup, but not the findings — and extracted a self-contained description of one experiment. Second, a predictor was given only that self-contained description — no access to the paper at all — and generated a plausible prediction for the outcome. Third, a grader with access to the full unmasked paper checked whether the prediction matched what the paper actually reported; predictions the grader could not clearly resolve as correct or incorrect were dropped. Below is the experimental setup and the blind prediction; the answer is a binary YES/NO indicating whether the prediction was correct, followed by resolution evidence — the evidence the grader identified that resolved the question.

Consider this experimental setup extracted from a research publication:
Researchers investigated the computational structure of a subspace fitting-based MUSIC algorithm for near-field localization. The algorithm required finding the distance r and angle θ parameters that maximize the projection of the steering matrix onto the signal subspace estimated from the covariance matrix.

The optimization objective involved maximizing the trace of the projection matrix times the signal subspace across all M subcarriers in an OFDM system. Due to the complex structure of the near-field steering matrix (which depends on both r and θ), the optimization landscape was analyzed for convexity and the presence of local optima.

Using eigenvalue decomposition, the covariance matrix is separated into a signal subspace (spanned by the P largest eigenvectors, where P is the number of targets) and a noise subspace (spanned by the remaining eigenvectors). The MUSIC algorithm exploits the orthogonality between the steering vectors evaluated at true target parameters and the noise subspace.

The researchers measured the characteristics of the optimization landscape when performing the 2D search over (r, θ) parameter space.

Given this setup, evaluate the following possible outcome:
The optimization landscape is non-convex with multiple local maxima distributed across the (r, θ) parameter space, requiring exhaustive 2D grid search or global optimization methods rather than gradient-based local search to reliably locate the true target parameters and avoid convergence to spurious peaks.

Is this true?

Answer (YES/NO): YES